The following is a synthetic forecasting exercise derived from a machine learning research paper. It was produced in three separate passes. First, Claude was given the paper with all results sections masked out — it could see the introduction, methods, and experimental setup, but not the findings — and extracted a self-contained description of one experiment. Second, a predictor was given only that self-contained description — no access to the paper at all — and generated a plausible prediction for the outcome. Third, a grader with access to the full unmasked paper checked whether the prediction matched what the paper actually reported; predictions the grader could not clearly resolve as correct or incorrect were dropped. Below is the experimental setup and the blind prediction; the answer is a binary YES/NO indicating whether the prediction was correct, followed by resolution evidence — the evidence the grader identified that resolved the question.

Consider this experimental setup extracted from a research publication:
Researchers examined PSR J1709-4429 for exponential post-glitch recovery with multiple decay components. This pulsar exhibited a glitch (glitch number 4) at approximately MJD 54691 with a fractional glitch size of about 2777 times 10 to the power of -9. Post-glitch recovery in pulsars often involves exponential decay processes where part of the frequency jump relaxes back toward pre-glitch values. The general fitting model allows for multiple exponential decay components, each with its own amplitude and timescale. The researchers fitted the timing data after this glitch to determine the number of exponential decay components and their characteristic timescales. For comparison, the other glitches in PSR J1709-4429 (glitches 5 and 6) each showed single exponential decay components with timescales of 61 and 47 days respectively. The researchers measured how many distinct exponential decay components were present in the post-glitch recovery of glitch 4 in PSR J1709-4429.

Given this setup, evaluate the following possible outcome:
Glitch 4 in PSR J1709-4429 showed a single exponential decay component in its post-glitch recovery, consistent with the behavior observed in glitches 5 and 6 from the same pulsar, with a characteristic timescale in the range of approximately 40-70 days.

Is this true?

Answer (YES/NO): NO